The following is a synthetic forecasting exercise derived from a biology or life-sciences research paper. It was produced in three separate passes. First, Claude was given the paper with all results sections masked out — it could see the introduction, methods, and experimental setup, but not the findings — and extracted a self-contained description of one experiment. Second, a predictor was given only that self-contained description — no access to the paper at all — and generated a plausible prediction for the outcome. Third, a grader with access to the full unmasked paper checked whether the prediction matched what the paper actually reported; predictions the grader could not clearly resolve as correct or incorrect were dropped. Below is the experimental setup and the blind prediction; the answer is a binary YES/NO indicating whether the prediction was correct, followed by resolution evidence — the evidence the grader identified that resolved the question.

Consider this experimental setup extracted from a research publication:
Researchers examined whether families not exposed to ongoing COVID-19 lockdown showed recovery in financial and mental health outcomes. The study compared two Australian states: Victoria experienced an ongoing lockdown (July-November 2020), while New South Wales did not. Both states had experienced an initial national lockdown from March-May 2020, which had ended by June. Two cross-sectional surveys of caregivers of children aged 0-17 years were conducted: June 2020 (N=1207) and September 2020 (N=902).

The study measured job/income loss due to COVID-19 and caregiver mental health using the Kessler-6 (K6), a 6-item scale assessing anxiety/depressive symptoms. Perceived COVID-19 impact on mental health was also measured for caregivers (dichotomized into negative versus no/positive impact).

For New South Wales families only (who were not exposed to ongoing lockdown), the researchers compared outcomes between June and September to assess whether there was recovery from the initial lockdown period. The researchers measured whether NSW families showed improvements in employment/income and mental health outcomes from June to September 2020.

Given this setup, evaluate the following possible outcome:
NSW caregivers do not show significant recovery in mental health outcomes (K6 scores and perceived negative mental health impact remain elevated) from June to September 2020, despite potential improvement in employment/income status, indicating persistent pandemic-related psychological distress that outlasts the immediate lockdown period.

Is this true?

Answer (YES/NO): NO